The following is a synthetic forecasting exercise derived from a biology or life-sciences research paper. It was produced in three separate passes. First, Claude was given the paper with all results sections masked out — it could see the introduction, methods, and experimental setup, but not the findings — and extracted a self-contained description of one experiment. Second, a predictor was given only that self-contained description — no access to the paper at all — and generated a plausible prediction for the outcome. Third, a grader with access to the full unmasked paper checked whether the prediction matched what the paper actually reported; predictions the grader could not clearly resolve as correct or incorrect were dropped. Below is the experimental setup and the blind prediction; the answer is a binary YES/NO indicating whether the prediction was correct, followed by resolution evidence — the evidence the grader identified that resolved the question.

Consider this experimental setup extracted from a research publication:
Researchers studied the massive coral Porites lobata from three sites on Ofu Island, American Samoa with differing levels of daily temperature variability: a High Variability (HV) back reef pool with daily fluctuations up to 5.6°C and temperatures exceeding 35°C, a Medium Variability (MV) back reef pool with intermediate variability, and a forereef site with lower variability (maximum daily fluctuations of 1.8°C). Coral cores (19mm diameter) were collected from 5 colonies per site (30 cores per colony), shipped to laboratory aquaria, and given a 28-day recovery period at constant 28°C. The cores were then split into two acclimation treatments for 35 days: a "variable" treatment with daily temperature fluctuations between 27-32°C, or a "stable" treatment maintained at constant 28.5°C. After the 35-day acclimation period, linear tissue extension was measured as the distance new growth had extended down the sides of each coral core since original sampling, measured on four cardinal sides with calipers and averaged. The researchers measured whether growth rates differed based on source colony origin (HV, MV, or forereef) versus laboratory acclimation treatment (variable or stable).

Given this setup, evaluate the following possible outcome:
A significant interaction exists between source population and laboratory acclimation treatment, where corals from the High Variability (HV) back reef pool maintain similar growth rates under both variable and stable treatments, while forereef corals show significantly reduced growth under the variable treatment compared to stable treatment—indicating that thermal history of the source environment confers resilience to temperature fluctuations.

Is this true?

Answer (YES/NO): NO